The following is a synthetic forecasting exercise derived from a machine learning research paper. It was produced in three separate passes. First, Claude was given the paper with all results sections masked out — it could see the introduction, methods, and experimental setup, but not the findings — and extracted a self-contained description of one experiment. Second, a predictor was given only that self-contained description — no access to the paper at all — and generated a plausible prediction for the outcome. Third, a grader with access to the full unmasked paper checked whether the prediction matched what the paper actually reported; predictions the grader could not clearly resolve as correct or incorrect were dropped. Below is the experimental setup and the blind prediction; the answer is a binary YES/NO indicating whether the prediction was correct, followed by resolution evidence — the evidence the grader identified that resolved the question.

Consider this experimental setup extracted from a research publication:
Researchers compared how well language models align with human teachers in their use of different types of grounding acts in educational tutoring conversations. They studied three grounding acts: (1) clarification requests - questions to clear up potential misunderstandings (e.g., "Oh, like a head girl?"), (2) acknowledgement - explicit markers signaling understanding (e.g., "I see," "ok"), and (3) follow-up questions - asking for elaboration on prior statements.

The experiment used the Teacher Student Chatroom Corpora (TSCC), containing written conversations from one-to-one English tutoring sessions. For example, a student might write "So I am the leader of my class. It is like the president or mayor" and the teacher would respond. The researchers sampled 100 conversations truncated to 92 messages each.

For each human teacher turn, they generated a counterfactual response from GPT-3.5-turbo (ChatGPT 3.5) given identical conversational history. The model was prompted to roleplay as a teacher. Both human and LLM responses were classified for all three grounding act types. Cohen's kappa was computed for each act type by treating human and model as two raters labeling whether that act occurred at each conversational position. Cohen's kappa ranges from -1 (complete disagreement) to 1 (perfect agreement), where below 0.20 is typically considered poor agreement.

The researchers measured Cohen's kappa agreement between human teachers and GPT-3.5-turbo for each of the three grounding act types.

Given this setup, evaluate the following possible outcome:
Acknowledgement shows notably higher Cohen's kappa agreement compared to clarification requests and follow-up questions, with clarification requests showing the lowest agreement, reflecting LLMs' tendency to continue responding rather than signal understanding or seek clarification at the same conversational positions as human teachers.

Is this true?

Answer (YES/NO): NO